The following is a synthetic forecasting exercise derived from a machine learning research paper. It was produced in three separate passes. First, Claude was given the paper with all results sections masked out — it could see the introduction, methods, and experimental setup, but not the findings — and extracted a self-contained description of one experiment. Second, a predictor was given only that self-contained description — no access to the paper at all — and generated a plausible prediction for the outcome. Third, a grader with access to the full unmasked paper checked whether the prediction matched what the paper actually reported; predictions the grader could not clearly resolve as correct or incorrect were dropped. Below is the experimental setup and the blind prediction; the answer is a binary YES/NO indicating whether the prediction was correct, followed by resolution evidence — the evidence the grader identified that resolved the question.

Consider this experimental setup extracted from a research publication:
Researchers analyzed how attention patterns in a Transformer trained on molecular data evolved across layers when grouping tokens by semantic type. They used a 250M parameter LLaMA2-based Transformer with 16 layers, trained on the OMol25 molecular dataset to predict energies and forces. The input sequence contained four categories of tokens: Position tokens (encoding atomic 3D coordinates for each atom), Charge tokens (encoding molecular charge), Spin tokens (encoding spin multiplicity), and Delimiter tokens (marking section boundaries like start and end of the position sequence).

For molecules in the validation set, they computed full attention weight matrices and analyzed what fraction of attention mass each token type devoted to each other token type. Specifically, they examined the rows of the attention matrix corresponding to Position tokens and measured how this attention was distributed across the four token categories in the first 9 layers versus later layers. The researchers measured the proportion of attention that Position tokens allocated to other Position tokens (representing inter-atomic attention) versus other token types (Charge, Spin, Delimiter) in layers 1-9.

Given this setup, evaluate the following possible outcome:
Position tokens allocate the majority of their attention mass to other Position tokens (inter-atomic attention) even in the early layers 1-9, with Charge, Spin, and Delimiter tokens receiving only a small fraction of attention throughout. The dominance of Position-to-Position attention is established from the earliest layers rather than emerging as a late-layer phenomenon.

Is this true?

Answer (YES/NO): NO